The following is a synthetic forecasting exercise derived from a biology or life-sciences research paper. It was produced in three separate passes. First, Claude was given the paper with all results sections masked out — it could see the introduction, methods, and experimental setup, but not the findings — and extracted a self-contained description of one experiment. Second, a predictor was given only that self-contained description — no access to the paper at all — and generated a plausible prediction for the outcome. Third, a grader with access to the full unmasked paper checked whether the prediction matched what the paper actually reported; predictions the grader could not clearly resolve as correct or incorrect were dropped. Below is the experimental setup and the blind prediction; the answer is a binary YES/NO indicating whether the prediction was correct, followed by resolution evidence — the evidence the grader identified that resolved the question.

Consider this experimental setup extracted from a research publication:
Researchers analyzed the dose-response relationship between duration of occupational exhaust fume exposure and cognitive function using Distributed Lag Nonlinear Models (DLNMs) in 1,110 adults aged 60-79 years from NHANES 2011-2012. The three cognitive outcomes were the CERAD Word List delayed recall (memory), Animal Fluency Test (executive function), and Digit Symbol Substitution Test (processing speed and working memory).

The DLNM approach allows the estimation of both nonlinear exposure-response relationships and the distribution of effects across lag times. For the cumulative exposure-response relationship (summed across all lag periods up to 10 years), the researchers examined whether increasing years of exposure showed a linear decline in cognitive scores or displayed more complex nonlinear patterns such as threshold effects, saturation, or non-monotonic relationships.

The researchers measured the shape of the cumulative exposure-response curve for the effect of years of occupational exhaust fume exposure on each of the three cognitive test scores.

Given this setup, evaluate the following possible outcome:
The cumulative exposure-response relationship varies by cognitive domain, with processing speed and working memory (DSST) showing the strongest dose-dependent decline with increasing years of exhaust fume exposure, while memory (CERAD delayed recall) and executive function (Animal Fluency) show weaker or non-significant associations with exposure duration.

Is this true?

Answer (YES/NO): NO